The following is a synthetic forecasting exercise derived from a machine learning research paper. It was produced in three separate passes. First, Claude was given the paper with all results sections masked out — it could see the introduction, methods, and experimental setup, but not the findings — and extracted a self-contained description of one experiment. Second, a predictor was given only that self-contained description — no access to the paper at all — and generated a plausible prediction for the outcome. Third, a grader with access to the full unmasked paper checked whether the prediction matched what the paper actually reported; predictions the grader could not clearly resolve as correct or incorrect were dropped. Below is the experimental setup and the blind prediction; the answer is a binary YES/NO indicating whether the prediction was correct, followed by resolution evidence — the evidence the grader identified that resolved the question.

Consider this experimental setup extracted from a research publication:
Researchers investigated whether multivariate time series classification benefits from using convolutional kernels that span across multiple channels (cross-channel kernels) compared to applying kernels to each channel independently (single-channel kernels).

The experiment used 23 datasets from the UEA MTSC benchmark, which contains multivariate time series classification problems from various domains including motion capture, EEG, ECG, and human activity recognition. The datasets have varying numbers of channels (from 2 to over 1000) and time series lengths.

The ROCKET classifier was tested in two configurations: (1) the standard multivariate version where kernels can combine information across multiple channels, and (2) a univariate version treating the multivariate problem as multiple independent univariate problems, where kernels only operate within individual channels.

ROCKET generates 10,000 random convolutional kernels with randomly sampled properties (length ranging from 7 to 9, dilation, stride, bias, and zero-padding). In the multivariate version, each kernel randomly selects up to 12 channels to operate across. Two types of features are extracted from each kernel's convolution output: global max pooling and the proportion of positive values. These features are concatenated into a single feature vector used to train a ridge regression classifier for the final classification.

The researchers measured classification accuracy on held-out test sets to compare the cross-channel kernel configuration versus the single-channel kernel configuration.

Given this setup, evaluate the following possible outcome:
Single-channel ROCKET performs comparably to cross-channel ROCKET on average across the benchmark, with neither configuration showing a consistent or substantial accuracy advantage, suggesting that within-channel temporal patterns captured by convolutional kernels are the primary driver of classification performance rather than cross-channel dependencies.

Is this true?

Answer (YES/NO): YES